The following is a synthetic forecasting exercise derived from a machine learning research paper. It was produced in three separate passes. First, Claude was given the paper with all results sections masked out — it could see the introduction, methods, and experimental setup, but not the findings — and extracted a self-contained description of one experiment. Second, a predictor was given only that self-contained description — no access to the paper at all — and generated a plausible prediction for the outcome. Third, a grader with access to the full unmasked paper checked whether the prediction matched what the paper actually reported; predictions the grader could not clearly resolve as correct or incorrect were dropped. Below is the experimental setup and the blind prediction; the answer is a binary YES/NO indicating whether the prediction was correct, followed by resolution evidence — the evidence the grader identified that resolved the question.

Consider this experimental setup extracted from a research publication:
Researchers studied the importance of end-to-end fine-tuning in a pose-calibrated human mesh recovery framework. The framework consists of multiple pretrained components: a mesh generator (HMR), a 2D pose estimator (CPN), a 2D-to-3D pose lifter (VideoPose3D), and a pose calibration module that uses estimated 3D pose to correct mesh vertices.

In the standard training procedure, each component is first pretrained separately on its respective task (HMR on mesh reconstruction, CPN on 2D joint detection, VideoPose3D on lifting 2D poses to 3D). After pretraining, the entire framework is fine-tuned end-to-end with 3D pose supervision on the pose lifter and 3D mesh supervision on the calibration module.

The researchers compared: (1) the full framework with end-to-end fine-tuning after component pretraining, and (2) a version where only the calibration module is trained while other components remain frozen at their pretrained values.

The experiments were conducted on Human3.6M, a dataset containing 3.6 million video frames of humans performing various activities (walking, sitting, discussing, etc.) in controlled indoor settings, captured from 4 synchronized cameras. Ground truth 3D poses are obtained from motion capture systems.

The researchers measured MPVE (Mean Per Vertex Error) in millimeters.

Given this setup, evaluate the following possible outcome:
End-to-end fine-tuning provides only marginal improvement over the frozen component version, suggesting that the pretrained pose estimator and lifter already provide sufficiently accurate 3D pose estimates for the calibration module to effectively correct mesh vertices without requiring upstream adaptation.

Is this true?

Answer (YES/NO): NO